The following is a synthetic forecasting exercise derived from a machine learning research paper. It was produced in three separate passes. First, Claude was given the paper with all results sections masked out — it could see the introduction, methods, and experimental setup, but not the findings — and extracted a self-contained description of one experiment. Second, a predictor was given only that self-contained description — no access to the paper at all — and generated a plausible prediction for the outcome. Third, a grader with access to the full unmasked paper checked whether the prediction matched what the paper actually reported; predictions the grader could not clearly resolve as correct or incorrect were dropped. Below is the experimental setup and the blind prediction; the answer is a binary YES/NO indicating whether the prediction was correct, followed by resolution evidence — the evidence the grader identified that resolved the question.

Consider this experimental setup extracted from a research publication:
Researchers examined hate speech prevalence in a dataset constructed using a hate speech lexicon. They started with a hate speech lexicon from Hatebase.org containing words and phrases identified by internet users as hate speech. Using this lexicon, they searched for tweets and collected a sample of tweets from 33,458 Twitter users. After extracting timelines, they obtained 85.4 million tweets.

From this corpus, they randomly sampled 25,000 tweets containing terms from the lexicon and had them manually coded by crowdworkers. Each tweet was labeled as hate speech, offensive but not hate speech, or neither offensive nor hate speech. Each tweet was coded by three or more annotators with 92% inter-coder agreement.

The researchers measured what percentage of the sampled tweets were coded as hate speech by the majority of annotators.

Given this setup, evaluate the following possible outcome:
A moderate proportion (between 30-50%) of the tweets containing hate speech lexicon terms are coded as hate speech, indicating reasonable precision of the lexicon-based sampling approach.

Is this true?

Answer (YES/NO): NO